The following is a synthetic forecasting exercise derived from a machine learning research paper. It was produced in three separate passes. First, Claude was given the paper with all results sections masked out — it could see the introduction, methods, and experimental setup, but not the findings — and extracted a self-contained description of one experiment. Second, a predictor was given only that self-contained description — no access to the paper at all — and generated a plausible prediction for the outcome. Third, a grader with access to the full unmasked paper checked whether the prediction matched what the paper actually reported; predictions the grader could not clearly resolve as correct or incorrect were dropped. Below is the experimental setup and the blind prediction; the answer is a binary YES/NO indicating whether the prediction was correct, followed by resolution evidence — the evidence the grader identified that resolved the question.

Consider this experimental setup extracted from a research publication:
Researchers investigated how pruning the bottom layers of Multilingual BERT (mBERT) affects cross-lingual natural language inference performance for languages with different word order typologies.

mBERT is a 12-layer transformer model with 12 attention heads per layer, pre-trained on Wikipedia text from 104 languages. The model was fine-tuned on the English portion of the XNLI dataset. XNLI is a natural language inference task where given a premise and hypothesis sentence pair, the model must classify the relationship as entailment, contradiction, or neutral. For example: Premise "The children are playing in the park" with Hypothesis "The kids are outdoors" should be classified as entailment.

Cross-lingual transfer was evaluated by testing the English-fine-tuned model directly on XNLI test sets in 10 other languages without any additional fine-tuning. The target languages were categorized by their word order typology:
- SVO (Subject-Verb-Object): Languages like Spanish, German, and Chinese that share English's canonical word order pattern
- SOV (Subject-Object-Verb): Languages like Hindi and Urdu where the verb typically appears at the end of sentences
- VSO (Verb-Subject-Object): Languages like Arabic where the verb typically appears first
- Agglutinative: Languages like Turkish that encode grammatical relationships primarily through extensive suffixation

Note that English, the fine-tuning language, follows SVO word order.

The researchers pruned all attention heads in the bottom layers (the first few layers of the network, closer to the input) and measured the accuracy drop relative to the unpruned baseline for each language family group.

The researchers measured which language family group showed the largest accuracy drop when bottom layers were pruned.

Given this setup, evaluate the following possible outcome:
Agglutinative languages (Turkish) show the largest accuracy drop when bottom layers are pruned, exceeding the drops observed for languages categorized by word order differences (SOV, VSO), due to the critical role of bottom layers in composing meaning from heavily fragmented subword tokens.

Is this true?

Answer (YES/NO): YES